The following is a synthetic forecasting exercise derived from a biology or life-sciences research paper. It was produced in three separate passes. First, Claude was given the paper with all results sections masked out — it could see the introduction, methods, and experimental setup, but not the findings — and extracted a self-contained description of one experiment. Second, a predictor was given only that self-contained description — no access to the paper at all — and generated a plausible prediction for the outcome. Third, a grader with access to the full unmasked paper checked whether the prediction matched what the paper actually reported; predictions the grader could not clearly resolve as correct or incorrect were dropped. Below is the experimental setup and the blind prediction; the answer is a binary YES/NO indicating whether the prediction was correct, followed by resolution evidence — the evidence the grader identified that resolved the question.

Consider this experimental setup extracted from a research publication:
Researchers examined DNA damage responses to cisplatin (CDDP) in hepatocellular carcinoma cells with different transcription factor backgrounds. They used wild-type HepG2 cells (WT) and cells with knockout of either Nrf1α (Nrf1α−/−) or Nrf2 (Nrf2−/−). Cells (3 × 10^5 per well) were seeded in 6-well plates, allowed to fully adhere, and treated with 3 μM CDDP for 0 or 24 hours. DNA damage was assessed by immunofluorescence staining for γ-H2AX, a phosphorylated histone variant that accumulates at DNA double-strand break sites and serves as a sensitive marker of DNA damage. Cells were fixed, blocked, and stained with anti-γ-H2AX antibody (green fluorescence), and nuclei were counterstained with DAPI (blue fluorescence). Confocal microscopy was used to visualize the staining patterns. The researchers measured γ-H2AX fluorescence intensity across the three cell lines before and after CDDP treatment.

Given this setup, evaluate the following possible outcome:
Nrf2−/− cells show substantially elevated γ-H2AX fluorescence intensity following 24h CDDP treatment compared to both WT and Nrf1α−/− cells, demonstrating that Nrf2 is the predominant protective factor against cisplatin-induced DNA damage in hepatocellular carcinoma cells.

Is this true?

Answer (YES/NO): NO